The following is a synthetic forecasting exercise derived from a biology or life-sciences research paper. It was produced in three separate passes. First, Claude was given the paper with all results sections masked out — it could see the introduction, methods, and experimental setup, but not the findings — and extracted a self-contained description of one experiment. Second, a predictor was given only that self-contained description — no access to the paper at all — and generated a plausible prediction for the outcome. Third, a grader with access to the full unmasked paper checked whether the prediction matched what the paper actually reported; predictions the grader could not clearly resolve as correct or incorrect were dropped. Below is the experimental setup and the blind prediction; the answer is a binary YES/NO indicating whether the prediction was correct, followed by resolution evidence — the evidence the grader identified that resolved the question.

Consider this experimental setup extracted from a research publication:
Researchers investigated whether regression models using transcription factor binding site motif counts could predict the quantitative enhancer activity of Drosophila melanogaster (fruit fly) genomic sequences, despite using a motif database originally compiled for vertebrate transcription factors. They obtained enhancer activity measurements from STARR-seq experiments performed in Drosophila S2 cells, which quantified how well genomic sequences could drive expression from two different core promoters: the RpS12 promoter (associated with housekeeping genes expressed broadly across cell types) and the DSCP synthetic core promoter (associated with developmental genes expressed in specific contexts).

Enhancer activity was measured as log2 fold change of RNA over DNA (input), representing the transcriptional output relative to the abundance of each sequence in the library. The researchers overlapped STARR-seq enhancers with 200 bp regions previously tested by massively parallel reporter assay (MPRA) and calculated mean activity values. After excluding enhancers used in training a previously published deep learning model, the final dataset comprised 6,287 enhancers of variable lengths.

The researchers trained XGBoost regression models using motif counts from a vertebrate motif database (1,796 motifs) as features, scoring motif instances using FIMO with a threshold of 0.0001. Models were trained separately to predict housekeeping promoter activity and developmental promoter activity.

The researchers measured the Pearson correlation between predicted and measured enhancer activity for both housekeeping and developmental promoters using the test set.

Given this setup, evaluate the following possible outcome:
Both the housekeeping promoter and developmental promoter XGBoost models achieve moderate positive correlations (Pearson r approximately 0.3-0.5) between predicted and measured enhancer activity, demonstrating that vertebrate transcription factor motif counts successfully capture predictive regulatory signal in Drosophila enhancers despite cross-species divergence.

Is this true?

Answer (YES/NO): NO